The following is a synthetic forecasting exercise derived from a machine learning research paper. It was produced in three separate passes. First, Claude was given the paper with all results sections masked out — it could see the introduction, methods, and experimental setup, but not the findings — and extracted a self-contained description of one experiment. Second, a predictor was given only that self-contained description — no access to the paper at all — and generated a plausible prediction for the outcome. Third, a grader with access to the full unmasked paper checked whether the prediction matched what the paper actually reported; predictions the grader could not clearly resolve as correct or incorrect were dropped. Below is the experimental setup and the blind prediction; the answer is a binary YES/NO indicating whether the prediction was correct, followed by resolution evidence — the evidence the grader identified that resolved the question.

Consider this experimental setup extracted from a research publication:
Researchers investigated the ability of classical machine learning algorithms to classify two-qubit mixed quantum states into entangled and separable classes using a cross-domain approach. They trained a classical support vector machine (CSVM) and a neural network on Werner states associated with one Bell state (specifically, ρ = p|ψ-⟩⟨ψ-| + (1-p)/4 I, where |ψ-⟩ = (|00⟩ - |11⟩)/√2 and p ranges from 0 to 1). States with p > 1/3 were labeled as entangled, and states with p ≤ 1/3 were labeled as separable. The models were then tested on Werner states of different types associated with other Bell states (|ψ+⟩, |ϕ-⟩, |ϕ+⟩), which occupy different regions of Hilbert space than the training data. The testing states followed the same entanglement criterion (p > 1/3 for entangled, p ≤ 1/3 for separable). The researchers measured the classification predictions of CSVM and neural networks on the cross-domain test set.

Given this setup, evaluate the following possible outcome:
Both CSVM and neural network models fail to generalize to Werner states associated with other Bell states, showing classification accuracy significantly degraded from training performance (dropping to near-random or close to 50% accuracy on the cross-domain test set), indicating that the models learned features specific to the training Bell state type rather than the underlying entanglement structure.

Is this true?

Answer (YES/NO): NO